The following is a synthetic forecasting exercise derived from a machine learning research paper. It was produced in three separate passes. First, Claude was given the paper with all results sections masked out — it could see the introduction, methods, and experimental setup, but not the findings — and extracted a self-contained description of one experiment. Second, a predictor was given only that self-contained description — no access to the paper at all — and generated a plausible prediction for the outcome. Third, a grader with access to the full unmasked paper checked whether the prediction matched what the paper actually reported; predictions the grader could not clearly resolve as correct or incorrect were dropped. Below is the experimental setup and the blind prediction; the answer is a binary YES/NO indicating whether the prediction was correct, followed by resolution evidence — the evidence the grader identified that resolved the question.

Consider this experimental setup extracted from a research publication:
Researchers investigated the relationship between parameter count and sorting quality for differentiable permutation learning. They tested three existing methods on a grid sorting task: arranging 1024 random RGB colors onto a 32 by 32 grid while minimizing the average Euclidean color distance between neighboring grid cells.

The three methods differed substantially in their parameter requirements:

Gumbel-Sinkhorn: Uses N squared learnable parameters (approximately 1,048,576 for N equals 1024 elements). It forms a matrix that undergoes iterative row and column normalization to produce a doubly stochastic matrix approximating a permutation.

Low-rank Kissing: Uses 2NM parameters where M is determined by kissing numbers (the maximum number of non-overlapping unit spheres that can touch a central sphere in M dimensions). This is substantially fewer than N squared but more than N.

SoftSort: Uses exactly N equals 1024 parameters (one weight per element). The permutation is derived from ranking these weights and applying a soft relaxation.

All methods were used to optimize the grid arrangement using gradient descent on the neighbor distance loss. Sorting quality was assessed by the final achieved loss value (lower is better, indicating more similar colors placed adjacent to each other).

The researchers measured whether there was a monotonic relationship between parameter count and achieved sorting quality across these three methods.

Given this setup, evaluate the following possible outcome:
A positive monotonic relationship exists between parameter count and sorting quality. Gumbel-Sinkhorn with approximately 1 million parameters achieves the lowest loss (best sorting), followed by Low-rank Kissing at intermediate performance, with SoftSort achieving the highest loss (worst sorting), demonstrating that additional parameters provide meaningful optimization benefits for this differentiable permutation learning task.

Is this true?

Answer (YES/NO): NO